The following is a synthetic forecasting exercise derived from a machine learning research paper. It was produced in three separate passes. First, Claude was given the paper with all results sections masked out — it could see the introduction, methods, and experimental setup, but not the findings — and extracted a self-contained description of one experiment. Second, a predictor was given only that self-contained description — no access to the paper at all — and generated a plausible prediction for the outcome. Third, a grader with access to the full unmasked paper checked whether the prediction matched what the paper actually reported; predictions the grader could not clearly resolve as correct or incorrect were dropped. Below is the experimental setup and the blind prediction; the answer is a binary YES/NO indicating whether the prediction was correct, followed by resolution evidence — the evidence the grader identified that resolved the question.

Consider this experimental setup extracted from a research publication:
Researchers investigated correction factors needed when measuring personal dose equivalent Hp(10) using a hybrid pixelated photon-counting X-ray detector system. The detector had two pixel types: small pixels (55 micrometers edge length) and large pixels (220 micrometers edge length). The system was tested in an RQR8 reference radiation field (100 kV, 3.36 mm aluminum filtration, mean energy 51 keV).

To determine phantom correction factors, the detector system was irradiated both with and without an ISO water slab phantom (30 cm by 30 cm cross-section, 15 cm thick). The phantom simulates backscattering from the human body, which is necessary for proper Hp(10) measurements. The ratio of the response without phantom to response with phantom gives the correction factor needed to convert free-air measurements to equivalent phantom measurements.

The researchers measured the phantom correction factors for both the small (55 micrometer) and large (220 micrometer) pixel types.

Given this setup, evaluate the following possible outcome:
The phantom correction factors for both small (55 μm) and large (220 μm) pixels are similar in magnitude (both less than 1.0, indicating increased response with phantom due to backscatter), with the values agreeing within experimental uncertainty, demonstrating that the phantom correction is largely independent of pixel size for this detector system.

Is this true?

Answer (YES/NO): NO